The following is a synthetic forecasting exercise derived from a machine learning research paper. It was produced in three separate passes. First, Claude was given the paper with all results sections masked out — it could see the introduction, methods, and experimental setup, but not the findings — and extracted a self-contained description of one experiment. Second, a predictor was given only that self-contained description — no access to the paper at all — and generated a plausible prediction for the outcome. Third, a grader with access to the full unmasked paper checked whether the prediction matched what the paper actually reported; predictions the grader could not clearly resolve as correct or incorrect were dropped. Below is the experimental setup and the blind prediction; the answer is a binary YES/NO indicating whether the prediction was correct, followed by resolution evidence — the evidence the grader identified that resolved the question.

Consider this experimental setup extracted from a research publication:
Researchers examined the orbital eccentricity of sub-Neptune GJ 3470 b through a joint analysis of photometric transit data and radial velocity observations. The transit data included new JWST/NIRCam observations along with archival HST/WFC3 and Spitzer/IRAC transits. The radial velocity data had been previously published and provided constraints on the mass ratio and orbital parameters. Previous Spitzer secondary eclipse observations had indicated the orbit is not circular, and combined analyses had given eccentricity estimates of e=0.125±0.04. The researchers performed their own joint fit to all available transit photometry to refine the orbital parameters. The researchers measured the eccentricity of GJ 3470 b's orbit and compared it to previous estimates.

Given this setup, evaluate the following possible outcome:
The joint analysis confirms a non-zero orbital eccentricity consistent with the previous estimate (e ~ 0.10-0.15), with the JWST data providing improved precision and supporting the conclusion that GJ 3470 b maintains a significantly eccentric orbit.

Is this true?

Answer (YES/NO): NO